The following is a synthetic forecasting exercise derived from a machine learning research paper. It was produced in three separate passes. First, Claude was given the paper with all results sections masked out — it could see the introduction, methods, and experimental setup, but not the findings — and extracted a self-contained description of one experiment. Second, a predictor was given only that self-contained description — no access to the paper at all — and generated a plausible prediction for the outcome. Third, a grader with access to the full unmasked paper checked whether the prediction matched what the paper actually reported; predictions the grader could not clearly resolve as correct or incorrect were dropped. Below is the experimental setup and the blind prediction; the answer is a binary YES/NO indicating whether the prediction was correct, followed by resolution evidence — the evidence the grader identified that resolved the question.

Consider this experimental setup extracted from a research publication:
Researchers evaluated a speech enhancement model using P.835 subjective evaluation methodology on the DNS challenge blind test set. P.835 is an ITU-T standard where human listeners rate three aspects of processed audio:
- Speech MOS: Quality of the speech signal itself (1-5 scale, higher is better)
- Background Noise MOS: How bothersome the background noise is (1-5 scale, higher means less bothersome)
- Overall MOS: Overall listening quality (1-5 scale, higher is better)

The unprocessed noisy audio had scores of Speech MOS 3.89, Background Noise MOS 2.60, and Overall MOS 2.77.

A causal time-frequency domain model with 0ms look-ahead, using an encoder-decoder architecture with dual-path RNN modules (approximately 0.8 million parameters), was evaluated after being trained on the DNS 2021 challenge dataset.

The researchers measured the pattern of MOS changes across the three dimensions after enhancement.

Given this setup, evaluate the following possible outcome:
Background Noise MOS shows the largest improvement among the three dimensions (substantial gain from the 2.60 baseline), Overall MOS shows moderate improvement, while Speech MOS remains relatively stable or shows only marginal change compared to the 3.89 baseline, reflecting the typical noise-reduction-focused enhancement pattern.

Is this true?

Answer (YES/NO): YES